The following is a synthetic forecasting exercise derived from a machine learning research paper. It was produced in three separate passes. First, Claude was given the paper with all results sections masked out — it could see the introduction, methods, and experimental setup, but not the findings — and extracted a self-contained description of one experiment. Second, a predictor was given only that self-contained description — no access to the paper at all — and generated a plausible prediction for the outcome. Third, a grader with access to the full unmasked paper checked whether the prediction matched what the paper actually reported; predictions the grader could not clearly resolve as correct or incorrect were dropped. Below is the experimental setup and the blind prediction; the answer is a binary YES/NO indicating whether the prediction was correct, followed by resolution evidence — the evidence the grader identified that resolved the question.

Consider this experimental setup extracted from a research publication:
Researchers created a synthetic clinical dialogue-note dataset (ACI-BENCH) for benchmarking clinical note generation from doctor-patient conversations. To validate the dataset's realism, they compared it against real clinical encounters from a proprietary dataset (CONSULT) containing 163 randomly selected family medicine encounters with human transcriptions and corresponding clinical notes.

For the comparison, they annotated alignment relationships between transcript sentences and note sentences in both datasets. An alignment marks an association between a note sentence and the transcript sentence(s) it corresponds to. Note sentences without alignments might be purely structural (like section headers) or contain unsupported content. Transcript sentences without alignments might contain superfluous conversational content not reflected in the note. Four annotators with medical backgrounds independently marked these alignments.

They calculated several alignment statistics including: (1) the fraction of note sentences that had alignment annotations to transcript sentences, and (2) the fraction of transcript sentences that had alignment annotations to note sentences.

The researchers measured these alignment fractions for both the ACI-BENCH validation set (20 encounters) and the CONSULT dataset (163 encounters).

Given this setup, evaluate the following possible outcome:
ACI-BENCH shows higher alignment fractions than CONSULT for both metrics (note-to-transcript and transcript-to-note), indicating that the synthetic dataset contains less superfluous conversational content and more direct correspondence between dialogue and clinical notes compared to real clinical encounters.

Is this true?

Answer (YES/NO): YES